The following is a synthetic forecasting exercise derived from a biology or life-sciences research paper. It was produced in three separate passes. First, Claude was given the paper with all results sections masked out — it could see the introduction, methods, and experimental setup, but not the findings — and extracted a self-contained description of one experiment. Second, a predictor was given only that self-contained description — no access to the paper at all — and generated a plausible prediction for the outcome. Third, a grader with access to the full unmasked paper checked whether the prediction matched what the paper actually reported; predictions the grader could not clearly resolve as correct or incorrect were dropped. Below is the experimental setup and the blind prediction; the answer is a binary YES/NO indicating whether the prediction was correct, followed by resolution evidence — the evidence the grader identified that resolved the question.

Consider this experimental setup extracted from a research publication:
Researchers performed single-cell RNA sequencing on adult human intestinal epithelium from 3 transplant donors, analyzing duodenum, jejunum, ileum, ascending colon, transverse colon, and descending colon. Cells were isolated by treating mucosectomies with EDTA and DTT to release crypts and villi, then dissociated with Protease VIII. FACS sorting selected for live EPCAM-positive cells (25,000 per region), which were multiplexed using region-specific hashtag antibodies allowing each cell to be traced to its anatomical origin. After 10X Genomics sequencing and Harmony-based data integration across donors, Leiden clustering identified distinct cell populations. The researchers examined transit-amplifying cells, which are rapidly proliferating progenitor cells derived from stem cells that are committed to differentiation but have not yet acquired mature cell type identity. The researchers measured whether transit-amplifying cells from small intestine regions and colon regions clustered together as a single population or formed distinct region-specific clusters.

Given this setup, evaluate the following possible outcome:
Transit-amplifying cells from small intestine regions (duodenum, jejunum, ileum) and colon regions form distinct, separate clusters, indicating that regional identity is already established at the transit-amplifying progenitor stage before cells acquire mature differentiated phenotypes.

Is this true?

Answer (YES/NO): YES